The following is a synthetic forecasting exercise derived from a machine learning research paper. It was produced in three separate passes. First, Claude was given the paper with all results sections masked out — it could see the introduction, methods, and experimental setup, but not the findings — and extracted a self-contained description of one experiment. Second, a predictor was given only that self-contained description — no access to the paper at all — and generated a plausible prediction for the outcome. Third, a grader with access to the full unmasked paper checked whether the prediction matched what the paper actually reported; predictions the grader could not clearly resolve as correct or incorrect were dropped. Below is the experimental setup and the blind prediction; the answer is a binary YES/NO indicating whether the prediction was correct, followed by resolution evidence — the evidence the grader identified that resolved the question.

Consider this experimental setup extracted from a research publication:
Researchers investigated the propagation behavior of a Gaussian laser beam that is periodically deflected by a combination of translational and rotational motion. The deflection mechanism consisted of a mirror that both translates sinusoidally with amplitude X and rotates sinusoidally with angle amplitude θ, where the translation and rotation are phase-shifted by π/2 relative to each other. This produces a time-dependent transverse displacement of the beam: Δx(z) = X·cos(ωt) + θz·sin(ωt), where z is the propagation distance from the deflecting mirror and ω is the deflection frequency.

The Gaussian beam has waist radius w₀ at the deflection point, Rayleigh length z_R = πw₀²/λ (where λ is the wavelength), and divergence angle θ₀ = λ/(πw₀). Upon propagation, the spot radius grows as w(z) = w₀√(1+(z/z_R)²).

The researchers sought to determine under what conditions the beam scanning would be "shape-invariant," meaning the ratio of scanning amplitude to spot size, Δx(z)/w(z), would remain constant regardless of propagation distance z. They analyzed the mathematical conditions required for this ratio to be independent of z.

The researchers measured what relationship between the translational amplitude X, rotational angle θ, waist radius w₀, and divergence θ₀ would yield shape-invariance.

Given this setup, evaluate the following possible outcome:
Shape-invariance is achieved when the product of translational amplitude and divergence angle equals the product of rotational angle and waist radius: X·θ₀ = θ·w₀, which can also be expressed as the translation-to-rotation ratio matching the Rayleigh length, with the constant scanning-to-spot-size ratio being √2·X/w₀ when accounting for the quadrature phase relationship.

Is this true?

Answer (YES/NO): NO